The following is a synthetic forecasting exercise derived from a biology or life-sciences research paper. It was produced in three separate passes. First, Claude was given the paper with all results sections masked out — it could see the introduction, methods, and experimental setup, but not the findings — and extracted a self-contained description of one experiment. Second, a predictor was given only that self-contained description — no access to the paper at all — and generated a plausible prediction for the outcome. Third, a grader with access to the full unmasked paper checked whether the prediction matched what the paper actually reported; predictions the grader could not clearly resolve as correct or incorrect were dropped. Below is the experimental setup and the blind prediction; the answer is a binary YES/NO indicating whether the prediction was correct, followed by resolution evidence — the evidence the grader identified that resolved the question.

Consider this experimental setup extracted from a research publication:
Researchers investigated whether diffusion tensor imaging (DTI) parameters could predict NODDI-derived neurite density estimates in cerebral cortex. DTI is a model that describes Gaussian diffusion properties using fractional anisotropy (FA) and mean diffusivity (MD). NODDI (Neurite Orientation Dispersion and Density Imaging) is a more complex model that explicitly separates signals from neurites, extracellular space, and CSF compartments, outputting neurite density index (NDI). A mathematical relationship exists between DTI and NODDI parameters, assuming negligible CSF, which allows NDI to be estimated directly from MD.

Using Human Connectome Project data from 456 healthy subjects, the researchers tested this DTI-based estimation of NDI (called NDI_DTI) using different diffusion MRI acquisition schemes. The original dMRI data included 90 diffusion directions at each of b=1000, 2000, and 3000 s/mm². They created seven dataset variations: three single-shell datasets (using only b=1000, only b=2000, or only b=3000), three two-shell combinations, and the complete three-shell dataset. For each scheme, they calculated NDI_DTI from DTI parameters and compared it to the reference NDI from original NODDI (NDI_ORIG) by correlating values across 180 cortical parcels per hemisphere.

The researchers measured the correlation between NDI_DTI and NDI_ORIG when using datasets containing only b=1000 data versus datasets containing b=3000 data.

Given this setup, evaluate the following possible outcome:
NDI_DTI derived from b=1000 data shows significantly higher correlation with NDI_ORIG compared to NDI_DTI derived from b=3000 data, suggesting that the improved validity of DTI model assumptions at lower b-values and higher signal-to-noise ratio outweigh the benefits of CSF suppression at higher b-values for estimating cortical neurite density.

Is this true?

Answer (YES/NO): NO